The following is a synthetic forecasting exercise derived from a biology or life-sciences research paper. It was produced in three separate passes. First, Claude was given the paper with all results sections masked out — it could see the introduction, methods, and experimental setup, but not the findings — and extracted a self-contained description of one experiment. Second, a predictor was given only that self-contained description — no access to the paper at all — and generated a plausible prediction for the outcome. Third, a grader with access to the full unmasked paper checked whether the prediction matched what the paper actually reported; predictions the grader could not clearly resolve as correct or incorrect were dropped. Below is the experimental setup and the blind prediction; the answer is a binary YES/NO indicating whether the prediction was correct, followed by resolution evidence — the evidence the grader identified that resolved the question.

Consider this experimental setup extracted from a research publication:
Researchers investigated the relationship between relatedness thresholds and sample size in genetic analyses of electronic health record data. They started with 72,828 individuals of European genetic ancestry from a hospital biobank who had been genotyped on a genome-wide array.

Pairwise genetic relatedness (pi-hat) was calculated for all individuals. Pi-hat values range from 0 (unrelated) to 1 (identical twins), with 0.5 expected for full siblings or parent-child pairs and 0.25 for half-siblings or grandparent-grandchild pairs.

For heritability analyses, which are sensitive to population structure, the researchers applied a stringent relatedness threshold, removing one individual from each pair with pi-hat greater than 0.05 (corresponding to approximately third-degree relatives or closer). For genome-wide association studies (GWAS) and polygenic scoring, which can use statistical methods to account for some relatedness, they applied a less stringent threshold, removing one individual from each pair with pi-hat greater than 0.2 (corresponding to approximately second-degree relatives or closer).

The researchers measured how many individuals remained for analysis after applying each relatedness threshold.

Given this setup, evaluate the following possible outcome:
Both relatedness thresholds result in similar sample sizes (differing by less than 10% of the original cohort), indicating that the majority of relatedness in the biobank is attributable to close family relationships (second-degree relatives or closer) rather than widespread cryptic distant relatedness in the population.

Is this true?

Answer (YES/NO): NO